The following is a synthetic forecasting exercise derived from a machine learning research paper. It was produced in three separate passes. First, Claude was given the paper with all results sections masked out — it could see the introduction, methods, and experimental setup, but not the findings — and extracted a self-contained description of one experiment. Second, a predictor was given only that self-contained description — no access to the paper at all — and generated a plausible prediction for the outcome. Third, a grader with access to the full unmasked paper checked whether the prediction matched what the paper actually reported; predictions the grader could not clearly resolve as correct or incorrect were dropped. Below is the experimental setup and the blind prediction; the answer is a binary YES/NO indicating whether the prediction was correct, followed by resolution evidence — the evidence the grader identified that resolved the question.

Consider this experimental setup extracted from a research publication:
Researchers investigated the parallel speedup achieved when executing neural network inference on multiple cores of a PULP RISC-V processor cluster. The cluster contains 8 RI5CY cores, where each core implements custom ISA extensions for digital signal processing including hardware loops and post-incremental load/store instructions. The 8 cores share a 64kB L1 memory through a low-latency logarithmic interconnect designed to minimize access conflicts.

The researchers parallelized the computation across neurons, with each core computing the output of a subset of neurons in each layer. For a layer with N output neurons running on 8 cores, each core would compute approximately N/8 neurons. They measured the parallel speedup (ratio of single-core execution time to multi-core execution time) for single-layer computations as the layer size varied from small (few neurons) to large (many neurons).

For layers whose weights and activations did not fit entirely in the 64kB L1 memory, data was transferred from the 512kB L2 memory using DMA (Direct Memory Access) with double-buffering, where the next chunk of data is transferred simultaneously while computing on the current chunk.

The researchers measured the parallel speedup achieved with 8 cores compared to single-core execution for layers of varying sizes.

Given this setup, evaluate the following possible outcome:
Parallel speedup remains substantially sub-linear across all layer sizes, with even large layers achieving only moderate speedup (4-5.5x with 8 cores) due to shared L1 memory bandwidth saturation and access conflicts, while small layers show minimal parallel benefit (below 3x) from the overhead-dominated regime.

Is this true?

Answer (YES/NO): NO